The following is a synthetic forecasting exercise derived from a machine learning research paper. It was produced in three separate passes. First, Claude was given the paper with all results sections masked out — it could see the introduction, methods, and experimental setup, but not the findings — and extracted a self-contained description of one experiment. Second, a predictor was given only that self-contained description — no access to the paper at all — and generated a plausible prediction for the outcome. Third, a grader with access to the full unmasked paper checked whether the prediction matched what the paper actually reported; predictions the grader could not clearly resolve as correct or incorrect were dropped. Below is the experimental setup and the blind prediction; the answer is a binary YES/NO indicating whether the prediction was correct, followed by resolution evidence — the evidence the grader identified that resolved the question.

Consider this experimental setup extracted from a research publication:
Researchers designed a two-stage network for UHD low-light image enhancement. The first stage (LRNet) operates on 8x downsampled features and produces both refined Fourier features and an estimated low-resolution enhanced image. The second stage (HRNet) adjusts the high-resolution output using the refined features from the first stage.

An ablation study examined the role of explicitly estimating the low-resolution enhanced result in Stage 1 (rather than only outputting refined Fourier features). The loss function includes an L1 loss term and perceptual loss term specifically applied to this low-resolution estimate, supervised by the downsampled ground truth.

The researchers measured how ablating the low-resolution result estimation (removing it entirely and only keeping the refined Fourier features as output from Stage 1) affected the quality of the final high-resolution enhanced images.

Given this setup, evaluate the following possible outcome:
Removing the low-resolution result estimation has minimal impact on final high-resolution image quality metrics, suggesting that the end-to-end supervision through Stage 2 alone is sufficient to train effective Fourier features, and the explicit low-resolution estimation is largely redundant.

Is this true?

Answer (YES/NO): NO